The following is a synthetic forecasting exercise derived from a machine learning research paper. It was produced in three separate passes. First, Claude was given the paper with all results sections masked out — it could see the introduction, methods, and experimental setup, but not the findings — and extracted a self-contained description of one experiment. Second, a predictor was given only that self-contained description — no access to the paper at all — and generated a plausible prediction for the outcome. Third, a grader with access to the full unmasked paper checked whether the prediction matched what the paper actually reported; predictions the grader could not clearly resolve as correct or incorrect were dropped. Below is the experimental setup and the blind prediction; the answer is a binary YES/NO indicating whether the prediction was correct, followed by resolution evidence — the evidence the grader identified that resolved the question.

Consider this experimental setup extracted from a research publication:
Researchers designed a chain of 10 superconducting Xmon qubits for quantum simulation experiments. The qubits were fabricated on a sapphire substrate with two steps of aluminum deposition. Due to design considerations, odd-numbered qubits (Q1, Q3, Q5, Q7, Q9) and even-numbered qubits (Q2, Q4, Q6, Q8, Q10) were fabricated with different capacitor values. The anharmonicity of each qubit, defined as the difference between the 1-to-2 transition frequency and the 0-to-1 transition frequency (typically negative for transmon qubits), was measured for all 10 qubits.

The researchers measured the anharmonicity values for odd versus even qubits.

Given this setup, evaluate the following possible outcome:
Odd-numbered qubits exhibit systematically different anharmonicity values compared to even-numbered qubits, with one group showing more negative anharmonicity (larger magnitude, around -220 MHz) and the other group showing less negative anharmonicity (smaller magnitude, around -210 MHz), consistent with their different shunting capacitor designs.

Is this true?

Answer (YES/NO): NO